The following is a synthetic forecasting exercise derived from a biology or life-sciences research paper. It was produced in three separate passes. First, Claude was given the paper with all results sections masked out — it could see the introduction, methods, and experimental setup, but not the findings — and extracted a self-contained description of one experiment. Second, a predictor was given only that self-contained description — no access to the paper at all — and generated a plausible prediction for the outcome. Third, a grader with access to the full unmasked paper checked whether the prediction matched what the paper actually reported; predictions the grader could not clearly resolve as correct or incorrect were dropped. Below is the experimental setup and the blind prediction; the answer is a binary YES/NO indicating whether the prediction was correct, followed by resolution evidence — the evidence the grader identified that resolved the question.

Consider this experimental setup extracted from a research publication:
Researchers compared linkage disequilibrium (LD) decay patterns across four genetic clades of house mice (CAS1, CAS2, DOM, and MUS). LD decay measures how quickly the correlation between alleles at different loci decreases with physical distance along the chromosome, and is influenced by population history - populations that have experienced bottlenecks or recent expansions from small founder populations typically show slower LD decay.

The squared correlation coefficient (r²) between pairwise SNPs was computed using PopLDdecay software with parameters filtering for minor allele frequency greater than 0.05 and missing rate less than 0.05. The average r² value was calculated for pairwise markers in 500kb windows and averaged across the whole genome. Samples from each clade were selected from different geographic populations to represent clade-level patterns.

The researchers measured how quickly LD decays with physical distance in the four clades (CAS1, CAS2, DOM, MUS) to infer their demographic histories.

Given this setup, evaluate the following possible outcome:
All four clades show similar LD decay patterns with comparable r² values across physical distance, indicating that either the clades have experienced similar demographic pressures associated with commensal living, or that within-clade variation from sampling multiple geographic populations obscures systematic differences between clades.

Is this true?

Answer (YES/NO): NO